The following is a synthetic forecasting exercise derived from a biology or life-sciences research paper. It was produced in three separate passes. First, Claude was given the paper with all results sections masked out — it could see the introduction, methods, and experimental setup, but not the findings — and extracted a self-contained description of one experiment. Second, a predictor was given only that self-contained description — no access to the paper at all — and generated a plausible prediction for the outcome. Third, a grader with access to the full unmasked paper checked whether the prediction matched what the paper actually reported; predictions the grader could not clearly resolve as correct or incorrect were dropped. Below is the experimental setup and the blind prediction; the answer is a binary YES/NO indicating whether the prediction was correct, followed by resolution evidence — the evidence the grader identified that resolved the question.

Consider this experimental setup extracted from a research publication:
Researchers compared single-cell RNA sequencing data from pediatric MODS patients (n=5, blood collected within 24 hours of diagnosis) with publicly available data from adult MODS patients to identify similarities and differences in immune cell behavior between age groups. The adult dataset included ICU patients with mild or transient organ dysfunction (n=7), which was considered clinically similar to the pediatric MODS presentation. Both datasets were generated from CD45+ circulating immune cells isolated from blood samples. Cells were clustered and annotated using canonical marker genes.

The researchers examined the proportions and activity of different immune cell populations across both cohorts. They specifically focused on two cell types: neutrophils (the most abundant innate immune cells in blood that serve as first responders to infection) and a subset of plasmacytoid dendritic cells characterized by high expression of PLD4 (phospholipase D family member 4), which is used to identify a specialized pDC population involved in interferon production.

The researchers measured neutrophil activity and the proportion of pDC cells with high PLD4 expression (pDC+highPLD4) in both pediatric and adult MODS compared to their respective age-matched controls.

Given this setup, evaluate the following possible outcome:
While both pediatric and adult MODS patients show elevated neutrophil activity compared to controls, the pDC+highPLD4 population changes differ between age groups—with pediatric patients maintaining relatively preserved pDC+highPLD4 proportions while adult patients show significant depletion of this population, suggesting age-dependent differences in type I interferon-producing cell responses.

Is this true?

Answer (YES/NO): NO